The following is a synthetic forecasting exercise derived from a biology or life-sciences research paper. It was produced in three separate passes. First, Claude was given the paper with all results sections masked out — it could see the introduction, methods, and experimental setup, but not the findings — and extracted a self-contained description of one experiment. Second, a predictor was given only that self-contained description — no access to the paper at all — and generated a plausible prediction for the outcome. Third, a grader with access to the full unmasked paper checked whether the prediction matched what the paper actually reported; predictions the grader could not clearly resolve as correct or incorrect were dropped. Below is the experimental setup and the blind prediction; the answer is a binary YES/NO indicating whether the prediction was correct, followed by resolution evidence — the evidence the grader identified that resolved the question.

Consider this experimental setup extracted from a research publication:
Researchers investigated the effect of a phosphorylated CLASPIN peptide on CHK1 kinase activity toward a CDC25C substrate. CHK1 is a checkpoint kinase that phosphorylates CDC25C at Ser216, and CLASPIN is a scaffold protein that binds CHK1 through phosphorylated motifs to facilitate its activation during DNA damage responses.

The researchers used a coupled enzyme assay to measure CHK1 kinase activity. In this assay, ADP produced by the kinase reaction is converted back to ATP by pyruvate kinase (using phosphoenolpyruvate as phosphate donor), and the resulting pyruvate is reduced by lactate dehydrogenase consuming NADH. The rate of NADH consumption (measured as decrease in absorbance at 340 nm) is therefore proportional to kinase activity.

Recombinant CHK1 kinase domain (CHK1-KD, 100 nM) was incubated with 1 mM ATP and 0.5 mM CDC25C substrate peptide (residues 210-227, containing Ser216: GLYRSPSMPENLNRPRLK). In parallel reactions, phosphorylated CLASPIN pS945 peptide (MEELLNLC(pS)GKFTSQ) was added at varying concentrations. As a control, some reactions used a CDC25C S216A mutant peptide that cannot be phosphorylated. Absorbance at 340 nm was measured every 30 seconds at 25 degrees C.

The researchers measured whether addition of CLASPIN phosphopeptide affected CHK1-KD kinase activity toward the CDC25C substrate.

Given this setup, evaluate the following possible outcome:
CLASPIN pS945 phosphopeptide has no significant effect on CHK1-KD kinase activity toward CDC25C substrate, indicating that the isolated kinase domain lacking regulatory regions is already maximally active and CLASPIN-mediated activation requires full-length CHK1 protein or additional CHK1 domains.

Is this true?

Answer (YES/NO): NO